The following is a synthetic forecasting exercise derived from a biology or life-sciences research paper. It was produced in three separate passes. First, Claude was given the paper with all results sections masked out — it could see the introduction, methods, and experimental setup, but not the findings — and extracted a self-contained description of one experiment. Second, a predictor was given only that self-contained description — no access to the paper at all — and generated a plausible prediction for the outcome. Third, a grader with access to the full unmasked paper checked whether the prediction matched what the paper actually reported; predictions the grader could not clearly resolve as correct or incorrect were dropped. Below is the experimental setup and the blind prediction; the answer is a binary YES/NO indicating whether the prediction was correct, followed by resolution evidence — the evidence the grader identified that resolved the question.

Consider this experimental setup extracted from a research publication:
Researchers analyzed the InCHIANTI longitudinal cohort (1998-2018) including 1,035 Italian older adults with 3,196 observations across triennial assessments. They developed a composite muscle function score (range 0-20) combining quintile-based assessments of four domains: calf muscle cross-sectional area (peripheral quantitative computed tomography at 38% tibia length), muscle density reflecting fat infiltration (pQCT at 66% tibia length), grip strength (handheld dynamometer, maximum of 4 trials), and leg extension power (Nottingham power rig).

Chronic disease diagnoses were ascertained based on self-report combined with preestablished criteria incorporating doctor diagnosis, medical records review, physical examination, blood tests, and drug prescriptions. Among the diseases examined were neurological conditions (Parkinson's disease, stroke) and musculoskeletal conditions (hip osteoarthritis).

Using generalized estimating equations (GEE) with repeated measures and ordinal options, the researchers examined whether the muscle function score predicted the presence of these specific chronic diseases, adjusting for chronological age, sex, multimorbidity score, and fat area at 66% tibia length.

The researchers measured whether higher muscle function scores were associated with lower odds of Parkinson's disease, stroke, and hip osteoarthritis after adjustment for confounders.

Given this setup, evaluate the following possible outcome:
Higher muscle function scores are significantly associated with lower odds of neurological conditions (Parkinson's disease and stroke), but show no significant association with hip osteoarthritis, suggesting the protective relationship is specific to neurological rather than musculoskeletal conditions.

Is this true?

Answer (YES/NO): NO